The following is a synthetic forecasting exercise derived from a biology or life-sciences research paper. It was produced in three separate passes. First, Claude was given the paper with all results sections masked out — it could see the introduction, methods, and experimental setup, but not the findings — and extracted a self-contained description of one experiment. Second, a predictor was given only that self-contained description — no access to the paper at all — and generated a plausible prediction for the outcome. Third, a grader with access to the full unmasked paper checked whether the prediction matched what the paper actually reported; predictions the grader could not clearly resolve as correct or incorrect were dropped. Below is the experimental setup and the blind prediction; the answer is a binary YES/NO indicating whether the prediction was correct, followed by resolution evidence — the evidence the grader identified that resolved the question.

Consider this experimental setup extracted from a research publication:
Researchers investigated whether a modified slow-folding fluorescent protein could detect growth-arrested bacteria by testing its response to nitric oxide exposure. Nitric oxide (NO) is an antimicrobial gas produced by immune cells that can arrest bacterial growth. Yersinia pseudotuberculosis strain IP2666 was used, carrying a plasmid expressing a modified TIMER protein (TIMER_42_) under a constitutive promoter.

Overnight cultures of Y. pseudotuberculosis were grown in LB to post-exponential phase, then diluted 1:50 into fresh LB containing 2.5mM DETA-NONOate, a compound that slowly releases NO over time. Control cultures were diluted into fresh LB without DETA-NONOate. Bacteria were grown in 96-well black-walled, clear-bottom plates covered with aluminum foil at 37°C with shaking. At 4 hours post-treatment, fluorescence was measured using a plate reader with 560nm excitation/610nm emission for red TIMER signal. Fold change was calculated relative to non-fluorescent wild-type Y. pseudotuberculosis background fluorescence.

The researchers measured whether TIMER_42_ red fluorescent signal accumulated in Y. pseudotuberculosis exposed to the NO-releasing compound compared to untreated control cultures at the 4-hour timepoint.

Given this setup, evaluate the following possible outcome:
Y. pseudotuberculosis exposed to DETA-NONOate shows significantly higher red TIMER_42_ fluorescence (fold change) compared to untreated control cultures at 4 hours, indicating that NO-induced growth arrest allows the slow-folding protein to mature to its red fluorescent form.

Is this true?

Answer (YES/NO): YES